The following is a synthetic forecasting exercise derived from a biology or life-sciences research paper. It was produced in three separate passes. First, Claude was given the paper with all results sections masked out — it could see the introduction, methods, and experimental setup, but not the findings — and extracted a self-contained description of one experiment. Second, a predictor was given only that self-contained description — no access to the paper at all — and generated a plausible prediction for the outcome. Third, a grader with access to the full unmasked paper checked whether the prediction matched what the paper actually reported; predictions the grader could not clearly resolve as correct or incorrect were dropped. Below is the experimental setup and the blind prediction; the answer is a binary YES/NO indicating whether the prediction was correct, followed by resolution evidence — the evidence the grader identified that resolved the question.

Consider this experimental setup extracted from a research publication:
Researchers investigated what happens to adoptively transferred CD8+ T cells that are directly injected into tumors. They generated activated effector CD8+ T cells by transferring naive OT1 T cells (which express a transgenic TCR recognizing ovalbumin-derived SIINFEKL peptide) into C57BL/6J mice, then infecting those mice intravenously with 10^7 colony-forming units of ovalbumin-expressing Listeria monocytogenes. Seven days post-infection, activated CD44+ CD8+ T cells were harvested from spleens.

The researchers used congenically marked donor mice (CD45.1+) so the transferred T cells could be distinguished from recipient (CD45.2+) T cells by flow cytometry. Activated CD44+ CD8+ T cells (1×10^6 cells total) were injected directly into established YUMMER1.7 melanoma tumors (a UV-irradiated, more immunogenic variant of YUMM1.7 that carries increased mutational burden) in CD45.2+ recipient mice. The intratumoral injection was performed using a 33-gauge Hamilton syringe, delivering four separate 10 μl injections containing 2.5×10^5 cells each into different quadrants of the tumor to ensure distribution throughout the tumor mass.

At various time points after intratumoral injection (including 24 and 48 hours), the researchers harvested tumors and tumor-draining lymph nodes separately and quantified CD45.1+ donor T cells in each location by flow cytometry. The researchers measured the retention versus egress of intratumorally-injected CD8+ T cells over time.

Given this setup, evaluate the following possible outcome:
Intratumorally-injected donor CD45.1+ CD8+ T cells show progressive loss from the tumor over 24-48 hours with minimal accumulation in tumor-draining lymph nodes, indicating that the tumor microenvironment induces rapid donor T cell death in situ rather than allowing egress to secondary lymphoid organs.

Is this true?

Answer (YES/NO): NO